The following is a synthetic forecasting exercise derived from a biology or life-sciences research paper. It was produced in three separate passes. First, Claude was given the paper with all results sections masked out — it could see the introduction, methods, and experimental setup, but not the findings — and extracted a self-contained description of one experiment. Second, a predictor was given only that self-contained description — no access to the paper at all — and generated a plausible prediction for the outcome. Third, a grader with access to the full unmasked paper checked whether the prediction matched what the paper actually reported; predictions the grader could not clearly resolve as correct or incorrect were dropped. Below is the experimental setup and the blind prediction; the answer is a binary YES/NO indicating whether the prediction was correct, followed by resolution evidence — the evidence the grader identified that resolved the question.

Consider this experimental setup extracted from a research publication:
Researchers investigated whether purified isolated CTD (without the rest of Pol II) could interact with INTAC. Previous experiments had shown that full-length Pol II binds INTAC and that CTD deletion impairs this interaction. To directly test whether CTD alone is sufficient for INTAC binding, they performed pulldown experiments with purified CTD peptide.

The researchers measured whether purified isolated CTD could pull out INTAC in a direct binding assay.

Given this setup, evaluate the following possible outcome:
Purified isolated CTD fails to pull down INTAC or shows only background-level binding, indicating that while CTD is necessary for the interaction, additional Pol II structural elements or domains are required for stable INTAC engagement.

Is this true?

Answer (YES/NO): NO